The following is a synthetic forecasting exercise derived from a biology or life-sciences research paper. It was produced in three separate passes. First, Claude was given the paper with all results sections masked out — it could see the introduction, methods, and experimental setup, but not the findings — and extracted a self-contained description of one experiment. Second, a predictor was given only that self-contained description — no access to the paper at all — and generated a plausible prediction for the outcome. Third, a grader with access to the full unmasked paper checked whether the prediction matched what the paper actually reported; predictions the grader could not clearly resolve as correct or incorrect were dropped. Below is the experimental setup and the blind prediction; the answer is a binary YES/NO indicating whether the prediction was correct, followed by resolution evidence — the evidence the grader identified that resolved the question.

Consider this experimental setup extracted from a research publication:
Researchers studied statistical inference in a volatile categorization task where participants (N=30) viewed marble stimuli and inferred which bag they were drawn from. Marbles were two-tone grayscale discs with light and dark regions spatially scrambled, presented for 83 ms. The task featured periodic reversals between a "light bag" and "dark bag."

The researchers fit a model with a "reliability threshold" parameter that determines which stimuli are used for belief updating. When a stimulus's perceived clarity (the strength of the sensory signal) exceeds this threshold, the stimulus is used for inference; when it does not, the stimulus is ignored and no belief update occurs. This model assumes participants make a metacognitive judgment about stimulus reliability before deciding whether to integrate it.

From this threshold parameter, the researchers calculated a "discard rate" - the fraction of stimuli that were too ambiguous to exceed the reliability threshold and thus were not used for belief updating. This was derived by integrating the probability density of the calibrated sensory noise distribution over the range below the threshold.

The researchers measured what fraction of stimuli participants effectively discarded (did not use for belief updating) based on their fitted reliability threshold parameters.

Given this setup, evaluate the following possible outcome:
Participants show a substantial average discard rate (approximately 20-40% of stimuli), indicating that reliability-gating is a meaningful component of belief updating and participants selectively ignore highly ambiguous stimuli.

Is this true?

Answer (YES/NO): YES